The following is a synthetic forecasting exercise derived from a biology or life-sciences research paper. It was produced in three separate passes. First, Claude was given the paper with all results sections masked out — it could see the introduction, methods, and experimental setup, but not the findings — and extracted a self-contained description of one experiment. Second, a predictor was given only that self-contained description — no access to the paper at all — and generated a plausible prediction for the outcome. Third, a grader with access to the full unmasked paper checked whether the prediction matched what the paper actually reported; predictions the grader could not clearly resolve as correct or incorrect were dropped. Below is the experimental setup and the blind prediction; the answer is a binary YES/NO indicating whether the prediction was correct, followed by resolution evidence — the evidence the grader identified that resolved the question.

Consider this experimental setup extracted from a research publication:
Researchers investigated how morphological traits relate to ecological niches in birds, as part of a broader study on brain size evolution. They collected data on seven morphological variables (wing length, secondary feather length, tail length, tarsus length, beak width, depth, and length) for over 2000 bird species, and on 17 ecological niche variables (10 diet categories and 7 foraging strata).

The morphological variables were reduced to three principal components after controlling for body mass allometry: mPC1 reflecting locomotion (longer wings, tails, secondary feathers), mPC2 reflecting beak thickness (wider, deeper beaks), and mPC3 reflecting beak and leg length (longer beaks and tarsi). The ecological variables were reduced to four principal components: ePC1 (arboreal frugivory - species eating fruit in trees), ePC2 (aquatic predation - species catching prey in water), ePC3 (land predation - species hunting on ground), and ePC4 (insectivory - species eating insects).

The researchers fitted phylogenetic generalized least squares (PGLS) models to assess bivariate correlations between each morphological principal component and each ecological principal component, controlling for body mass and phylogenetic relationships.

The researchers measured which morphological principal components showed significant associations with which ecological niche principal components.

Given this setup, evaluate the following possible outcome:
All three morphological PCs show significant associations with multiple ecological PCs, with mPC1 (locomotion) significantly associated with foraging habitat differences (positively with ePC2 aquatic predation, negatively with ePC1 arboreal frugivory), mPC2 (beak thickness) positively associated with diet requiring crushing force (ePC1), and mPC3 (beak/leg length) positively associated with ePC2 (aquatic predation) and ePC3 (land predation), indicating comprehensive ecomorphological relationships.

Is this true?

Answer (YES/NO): NO